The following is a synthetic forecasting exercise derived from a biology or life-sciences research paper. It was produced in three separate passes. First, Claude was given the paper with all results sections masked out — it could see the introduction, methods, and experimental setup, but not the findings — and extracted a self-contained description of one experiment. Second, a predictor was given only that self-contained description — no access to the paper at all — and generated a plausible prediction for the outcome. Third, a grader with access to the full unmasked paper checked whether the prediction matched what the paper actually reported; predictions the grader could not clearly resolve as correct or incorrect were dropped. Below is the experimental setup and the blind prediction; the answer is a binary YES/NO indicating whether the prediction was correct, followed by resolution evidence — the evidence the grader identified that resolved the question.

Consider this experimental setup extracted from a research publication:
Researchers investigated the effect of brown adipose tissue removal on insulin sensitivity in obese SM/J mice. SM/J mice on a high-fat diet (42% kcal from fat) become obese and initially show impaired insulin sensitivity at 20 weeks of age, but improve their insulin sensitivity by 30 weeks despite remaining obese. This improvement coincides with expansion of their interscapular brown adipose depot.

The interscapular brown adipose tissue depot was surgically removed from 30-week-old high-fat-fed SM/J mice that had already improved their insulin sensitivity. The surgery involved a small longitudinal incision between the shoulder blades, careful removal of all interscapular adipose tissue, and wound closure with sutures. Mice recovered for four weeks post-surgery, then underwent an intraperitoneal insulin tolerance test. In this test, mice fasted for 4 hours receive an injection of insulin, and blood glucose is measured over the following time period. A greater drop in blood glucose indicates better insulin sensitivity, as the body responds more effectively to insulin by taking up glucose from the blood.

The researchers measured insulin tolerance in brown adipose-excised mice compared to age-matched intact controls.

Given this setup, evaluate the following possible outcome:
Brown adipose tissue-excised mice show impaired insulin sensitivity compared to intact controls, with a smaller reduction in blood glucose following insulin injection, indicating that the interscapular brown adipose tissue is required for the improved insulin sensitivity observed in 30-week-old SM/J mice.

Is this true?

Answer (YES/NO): YES